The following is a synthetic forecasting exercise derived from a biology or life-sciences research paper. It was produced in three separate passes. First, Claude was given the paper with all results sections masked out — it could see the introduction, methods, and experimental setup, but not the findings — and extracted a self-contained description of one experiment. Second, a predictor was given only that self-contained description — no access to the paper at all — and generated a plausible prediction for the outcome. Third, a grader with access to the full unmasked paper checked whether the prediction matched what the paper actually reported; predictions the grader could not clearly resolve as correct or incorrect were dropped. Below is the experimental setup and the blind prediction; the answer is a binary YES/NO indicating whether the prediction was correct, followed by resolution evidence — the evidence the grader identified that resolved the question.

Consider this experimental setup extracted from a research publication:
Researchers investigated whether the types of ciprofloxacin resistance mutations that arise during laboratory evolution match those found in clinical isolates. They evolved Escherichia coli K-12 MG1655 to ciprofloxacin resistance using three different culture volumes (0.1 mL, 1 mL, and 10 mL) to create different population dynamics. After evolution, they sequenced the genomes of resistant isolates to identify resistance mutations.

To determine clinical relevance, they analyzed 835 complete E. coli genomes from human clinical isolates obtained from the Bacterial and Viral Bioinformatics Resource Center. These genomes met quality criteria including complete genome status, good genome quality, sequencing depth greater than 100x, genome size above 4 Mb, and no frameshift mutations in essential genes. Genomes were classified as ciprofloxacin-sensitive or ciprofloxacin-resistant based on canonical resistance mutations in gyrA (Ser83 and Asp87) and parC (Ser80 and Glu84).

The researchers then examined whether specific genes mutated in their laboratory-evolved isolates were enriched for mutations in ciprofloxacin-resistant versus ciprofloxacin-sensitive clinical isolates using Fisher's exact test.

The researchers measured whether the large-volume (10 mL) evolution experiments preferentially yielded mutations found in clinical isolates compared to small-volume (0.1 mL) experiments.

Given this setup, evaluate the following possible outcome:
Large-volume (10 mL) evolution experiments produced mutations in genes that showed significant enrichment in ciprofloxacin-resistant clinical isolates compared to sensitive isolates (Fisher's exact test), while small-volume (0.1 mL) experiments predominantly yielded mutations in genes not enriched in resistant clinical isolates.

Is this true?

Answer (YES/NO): NO